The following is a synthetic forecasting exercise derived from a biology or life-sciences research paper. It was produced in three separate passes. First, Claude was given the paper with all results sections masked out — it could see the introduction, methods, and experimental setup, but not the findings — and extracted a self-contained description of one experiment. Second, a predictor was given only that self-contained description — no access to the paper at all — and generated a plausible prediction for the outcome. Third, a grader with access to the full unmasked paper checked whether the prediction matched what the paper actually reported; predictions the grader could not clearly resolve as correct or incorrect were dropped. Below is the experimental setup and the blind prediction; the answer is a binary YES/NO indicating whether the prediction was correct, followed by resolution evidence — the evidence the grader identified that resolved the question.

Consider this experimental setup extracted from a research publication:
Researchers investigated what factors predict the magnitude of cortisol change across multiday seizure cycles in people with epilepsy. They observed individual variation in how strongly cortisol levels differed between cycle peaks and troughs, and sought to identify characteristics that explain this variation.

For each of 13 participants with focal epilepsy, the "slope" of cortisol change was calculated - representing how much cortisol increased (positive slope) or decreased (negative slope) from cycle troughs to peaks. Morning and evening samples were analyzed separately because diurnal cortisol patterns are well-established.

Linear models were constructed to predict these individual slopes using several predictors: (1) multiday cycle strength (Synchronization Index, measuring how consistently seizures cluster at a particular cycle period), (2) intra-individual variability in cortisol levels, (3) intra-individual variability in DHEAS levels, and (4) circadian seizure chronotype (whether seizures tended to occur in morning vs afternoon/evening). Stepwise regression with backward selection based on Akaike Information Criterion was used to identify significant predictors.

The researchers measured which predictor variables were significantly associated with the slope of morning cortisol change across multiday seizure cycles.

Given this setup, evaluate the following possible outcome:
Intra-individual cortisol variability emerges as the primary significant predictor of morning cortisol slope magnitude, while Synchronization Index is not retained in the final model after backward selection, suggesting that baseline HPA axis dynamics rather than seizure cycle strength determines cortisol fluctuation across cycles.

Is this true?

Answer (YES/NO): NO